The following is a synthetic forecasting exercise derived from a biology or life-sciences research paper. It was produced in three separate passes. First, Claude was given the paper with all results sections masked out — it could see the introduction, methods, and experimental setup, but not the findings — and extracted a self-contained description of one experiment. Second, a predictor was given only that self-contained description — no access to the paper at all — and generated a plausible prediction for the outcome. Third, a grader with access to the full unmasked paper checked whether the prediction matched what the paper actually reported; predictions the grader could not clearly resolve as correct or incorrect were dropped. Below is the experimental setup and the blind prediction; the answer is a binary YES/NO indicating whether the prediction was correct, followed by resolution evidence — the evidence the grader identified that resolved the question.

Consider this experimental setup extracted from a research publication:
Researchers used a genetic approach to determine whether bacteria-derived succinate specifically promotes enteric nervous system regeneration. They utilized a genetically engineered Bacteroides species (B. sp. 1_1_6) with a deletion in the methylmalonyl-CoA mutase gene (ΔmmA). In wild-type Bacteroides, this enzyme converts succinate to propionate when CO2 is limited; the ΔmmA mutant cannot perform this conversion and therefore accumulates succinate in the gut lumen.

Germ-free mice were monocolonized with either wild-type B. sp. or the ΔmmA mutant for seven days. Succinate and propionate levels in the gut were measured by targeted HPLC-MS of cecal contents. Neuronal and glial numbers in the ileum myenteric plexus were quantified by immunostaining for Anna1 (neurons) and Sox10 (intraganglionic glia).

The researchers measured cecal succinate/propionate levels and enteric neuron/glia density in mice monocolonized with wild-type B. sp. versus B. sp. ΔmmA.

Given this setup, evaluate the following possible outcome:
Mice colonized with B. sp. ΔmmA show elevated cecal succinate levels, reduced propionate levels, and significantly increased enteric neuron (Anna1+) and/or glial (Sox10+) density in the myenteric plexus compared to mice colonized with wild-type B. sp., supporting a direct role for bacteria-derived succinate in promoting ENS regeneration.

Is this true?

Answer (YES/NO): YES